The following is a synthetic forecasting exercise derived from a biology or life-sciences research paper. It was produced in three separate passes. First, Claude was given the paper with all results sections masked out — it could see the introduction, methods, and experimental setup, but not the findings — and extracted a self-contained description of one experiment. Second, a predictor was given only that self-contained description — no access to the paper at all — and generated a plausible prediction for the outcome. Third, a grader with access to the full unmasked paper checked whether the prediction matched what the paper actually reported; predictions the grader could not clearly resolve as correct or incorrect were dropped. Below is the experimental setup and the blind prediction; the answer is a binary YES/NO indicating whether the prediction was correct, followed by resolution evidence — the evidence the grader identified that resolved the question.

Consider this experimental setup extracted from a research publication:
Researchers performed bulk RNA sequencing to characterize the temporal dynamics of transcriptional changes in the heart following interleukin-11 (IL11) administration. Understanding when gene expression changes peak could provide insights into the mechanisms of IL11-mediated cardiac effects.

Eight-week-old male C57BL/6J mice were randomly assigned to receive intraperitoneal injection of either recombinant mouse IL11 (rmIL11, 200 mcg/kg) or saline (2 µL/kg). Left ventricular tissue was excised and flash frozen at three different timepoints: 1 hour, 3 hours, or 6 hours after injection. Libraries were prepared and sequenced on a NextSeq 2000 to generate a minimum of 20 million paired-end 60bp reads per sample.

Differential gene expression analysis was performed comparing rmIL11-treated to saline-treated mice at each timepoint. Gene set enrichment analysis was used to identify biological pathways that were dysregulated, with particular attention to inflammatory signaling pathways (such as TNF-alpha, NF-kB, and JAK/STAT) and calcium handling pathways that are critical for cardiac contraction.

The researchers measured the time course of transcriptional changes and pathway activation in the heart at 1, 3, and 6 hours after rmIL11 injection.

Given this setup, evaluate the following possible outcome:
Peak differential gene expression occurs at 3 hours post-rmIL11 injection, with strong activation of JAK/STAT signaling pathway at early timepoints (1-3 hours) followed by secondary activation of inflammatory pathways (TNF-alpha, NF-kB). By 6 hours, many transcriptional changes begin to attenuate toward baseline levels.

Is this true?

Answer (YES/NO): NO